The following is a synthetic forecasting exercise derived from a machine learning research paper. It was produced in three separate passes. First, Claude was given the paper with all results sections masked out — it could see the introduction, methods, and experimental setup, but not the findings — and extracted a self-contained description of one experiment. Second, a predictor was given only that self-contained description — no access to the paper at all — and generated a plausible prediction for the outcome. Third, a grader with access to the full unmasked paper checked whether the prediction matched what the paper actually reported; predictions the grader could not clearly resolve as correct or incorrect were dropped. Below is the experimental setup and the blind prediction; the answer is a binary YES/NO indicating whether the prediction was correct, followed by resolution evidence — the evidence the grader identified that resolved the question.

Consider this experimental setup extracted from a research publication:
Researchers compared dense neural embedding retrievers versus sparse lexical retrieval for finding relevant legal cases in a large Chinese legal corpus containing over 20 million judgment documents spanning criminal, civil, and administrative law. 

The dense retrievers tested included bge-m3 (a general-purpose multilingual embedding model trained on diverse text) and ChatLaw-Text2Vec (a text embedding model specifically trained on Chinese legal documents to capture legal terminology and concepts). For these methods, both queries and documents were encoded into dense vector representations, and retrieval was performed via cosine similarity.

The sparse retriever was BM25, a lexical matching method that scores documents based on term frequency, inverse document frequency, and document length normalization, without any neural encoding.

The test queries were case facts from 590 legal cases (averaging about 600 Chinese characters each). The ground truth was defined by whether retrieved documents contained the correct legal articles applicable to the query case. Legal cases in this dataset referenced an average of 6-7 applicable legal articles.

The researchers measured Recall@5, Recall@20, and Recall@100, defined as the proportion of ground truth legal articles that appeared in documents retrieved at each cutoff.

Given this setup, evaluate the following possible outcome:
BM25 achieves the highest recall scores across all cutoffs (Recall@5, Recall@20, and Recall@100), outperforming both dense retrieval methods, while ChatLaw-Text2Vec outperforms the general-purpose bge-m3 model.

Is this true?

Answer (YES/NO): YES